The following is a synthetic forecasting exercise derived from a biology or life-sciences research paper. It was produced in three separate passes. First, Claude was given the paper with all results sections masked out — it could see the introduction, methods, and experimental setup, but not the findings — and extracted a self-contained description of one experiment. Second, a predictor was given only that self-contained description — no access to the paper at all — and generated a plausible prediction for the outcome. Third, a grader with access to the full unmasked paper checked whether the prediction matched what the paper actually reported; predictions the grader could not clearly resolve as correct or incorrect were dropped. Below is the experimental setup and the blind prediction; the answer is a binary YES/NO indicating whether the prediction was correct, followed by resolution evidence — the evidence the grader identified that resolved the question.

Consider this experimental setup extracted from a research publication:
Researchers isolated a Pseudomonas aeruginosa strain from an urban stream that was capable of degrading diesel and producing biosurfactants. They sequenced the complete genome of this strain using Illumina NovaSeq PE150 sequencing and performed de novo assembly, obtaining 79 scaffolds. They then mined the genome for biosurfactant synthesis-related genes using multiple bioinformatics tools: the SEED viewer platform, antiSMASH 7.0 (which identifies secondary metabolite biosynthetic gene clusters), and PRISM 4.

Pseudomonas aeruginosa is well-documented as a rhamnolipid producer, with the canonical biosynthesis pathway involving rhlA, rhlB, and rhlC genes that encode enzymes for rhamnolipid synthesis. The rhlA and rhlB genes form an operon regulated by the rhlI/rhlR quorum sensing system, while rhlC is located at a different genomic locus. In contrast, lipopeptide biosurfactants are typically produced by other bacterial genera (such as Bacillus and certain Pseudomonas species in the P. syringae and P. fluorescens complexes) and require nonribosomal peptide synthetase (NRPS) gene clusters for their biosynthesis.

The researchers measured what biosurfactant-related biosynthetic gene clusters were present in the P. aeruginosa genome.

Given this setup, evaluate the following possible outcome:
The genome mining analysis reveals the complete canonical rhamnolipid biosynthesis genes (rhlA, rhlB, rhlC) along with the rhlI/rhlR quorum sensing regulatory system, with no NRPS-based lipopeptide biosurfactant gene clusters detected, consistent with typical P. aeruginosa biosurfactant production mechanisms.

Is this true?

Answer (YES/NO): NO